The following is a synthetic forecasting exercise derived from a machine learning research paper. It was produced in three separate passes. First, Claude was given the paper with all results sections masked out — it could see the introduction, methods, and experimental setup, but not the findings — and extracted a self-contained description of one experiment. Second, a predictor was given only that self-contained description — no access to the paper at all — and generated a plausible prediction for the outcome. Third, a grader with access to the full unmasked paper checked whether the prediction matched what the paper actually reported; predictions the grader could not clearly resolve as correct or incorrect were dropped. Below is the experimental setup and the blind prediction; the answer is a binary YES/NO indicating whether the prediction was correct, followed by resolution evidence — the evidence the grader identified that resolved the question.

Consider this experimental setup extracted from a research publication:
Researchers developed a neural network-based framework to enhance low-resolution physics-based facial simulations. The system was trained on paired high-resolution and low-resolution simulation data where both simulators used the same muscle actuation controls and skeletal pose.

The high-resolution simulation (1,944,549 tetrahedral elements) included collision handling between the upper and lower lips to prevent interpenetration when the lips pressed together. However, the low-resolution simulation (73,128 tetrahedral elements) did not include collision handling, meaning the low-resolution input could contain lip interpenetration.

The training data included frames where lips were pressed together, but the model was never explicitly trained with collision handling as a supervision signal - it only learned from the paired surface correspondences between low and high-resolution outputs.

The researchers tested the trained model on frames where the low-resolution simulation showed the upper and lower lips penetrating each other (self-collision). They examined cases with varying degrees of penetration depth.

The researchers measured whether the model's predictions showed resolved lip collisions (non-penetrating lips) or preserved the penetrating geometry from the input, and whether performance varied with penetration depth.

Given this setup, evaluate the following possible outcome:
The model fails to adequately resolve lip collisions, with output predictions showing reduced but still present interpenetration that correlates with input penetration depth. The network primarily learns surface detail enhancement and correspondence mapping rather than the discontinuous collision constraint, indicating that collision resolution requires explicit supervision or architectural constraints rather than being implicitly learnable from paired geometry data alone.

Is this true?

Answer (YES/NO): NO